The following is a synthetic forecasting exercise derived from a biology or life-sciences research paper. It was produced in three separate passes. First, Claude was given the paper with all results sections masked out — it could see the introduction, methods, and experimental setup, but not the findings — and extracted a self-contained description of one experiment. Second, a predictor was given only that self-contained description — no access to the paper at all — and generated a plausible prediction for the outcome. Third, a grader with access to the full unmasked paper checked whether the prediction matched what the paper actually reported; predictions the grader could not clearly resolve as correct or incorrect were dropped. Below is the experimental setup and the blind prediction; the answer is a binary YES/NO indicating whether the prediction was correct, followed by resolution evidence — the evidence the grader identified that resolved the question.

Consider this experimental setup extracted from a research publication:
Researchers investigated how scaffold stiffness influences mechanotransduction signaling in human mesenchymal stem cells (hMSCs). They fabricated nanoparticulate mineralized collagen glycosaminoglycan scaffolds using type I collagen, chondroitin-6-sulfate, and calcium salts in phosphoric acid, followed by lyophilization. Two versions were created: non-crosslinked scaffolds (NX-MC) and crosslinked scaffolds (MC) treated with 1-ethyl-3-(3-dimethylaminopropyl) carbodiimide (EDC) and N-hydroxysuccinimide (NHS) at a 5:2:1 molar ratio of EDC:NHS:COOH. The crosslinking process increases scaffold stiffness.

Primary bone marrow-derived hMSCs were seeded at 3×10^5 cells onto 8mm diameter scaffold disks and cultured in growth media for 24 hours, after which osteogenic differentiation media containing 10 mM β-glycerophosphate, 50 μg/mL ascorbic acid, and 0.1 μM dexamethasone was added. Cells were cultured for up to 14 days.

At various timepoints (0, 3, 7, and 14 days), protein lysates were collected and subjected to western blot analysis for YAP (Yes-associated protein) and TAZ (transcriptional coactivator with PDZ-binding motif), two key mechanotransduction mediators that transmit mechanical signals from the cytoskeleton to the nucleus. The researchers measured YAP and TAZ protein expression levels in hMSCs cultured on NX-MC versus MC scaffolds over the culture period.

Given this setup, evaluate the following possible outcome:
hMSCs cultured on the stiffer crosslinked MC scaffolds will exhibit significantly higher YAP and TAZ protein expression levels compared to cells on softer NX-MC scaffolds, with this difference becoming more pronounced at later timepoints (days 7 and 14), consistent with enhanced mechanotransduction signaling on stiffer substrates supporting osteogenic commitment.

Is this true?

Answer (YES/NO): NO